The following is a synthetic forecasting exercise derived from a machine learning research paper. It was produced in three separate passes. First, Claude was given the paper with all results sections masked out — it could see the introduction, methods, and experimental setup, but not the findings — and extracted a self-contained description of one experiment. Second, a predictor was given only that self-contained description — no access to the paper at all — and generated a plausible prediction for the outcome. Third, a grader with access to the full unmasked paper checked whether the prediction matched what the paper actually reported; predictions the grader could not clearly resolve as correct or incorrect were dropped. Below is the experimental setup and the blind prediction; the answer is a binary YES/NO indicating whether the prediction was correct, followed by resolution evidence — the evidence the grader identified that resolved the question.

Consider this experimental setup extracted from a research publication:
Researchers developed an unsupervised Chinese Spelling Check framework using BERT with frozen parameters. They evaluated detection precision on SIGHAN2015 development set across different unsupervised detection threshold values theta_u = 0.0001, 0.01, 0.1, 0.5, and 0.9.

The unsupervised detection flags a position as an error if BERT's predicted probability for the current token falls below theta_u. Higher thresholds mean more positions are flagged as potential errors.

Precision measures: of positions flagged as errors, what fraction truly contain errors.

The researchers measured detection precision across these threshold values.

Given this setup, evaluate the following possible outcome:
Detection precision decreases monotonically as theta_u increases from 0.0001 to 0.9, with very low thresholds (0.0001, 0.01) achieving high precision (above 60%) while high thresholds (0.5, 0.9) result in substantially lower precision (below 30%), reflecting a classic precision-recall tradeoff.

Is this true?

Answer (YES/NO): NO